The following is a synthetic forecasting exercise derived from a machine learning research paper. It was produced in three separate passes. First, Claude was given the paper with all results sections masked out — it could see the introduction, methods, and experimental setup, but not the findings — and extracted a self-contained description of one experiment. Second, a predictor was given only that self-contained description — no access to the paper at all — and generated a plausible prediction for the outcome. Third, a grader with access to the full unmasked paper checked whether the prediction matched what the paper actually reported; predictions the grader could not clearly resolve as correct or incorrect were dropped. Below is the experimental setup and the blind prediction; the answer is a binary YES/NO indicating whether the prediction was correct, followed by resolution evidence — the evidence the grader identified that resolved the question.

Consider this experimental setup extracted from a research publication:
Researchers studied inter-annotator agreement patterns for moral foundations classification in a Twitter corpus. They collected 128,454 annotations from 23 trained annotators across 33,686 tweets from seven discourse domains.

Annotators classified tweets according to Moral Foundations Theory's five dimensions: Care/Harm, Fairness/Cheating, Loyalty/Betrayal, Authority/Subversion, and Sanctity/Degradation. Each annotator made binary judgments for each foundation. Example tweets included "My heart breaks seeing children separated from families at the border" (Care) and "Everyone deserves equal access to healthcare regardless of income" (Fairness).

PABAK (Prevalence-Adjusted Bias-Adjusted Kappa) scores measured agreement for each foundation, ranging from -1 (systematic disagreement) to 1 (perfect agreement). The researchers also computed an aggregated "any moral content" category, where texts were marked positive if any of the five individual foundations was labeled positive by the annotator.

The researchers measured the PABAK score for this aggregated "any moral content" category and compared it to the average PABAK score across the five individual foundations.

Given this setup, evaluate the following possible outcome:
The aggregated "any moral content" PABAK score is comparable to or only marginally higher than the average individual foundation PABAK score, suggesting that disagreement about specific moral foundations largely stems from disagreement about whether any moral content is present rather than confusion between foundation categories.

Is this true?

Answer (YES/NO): NO